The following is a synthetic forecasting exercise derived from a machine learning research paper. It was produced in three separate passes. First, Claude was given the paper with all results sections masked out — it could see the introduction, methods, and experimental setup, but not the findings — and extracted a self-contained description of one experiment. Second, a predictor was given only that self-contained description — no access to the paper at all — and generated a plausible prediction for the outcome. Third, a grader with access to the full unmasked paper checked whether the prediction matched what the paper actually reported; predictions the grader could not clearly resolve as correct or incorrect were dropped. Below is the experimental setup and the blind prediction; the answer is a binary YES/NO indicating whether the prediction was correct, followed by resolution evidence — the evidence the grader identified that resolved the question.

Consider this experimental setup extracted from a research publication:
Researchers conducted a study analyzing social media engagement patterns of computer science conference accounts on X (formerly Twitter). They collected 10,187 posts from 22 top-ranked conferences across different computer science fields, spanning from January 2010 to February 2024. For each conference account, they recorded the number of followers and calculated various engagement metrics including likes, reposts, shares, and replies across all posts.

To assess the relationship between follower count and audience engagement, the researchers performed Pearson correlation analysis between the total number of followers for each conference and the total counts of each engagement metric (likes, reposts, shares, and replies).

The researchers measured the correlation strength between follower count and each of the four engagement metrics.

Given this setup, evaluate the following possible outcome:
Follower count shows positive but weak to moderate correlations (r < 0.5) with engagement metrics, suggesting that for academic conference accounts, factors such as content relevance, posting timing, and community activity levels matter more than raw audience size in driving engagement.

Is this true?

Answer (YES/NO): NO